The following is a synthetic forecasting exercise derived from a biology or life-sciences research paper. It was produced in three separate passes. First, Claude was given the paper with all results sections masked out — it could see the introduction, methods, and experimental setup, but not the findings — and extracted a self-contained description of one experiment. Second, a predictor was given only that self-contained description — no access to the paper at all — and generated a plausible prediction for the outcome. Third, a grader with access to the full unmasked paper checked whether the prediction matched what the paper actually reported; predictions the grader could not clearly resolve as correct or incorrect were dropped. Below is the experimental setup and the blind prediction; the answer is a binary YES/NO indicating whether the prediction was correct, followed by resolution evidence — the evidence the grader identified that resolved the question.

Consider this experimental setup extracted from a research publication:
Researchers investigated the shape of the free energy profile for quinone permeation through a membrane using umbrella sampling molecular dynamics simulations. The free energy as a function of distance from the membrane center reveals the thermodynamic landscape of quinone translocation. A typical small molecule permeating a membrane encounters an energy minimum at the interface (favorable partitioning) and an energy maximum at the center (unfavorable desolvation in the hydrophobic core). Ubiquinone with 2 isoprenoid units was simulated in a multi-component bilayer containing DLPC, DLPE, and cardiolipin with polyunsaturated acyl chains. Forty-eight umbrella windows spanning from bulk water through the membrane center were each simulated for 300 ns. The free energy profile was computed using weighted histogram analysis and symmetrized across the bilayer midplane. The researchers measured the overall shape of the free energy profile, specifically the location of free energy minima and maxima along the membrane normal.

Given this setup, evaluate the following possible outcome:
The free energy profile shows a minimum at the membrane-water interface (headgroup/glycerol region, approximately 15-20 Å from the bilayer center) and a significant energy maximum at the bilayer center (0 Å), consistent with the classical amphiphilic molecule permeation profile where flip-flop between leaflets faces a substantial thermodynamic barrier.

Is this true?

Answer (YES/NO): YES